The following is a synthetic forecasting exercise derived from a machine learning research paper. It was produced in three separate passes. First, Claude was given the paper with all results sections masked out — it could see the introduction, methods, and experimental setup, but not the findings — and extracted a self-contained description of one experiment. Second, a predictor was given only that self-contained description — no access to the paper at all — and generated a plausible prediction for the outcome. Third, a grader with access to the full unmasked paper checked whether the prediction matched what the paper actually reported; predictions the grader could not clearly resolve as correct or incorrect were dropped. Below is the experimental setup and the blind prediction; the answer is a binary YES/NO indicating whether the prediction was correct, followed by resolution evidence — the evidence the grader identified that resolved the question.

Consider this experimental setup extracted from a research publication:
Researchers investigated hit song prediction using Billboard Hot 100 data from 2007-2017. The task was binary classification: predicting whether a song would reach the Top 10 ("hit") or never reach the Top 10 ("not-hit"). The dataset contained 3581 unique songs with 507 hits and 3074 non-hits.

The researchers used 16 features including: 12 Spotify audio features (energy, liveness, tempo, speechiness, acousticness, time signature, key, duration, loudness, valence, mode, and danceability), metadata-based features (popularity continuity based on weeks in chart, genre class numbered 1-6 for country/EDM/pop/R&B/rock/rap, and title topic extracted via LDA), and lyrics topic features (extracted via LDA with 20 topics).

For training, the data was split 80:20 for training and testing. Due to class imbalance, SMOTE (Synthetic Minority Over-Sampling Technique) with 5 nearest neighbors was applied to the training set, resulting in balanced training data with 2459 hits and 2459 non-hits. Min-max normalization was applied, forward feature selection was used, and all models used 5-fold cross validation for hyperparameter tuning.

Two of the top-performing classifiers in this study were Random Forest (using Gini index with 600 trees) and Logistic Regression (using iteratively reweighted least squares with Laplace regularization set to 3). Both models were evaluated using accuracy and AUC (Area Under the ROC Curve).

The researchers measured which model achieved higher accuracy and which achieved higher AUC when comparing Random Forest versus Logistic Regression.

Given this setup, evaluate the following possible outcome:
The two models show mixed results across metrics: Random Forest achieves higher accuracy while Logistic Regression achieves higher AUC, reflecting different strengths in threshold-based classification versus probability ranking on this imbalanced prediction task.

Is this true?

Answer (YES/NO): YES